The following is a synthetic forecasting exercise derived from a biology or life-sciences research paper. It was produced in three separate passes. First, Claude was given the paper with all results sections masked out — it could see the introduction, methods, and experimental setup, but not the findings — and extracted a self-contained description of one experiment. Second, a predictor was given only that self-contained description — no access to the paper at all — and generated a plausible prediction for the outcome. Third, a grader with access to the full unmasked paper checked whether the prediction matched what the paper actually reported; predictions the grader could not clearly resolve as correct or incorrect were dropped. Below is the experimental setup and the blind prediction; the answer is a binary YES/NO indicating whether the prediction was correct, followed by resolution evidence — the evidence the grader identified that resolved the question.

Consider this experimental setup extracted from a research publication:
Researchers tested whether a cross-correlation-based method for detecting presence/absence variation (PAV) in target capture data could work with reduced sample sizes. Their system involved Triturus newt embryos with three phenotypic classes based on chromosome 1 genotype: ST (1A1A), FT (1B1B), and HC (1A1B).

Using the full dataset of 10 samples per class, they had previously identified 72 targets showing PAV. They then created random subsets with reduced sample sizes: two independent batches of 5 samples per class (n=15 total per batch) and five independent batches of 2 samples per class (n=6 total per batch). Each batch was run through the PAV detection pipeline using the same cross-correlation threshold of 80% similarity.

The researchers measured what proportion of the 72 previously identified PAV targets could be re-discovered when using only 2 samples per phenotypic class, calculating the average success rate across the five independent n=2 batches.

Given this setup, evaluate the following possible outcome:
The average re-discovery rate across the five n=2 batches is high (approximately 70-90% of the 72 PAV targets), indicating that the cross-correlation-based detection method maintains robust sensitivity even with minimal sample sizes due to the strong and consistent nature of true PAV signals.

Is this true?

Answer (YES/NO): NO